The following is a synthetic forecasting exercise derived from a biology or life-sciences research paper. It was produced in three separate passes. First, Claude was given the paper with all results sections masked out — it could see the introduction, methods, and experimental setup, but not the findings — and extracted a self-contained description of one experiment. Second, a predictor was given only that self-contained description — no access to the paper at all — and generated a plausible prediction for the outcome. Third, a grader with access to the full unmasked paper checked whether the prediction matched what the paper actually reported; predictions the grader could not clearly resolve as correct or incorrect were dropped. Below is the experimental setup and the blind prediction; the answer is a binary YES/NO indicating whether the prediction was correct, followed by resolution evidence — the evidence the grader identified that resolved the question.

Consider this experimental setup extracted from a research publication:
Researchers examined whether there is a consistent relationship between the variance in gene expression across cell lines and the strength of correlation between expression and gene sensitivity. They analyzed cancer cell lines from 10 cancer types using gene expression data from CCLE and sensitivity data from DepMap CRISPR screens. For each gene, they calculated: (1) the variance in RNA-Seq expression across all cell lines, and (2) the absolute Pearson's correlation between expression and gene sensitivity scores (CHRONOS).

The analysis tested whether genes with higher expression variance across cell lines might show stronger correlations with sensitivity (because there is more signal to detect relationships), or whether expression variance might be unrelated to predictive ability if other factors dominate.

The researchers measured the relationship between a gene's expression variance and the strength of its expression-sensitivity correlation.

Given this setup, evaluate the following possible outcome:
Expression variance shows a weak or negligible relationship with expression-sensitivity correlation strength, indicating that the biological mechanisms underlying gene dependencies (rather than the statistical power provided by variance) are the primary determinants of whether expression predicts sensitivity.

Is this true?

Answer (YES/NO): NO